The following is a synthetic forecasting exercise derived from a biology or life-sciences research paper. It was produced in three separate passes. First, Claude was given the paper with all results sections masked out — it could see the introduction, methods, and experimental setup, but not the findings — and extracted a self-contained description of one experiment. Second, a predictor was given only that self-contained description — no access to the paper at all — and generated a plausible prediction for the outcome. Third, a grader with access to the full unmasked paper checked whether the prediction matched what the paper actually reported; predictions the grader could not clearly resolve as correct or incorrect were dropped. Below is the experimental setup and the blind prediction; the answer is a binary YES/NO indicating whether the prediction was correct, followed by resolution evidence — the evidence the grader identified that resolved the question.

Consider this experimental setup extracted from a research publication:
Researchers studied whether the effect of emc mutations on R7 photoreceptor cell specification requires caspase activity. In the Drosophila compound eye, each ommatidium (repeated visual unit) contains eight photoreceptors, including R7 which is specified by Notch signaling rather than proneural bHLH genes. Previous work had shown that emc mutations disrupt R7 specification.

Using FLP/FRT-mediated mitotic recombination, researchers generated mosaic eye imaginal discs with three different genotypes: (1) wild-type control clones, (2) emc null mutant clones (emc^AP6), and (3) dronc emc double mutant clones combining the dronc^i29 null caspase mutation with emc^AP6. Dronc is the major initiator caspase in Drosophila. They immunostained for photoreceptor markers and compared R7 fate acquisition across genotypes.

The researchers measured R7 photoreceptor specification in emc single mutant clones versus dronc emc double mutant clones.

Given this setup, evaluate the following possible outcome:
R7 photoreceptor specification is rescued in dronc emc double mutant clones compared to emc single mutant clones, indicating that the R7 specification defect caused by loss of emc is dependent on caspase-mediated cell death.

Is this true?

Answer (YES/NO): NO